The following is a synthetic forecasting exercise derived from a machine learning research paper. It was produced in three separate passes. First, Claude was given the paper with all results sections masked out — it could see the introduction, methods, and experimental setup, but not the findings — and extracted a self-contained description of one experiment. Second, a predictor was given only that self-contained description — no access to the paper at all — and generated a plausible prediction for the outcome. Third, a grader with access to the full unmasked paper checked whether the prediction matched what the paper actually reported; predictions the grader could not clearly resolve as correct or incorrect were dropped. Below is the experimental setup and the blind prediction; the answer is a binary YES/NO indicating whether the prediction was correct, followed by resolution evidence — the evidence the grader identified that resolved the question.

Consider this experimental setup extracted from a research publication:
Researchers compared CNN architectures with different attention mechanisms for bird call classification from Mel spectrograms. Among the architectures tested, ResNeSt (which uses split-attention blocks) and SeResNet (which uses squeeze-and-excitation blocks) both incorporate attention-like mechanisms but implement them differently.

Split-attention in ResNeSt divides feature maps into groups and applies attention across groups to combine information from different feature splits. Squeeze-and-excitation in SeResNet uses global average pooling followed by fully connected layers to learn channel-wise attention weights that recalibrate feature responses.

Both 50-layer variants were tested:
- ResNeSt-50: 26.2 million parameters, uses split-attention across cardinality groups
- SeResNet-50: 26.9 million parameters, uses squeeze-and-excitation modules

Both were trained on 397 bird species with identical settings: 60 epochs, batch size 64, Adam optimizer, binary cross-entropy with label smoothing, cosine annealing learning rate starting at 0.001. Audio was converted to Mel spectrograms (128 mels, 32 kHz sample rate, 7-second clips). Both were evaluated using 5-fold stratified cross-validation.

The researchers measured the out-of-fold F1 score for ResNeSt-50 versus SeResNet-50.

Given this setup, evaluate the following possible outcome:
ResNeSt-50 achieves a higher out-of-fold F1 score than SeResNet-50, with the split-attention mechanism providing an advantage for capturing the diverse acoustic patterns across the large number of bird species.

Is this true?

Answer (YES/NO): YES